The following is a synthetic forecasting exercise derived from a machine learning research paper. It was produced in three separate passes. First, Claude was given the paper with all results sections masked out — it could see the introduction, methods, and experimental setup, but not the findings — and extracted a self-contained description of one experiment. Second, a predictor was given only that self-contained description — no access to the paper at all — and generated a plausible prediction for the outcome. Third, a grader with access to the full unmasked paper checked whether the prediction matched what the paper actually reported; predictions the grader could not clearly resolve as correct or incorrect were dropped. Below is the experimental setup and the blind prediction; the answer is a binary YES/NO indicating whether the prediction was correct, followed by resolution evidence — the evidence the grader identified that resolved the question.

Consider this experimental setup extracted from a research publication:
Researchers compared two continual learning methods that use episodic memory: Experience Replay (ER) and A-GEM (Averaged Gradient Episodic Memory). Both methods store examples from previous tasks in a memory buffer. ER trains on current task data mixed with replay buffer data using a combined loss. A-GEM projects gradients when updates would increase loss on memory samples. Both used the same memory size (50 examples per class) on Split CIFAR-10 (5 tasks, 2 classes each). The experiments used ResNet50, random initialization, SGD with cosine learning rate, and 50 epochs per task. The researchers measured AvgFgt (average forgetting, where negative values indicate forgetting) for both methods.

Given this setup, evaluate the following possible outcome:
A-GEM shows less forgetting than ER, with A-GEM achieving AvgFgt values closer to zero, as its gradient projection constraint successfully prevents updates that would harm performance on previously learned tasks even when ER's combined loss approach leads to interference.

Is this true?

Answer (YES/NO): NO